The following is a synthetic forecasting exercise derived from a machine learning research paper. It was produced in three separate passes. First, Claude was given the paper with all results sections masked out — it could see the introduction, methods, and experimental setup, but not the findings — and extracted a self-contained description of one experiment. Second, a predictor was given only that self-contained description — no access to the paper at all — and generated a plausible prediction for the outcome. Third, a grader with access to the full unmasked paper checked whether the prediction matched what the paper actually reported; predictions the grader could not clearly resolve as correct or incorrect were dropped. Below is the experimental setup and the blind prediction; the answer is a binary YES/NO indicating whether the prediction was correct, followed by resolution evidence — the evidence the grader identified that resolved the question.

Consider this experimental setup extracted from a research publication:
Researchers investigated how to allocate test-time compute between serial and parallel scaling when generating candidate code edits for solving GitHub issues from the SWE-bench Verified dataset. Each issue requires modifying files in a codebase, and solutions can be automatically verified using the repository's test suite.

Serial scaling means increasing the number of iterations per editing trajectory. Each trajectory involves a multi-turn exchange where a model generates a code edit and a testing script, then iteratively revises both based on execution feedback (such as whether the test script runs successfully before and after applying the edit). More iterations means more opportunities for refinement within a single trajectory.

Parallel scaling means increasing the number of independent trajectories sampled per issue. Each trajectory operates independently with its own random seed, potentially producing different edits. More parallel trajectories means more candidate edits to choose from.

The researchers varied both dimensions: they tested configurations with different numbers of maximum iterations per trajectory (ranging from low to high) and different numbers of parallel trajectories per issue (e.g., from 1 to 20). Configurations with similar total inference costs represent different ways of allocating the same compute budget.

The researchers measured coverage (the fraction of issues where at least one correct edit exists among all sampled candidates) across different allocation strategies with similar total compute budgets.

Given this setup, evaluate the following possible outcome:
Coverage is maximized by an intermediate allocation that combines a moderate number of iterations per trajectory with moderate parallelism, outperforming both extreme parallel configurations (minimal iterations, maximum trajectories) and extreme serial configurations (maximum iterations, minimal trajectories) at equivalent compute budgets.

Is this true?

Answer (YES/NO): NO